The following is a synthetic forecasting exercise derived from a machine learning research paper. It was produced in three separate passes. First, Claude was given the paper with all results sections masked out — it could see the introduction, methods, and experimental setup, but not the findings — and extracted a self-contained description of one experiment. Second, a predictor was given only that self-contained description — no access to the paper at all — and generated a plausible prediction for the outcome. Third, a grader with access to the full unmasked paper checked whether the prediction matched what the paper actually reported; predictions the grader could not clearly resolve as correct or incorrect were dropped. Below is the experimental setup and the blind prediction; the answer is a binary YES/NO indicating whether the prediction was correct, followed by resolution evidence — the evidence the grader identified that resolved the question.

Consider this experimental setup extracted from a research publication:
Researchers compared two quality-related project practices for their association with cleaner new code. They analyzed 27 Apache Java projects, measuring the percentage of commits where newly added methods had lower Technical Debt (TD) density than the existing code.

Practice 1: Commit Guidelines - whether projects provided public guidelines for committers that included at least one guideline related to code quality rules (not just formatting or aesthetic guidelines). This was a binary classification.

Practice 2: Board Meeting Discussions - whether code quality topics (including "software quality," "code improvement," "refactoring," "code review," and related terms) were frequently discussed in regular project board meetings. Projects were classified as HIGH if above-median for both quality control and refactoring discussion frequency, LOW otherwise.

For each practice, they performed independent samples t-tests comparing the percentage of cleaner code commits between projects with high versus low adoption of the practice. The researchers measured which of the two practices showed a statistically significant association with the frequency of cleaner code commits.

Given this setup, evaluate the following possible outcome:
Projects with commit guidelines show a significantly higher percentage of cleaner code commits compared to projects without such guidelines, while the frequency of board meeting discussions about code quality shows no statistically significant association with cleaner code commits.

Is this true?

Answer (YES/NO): NO